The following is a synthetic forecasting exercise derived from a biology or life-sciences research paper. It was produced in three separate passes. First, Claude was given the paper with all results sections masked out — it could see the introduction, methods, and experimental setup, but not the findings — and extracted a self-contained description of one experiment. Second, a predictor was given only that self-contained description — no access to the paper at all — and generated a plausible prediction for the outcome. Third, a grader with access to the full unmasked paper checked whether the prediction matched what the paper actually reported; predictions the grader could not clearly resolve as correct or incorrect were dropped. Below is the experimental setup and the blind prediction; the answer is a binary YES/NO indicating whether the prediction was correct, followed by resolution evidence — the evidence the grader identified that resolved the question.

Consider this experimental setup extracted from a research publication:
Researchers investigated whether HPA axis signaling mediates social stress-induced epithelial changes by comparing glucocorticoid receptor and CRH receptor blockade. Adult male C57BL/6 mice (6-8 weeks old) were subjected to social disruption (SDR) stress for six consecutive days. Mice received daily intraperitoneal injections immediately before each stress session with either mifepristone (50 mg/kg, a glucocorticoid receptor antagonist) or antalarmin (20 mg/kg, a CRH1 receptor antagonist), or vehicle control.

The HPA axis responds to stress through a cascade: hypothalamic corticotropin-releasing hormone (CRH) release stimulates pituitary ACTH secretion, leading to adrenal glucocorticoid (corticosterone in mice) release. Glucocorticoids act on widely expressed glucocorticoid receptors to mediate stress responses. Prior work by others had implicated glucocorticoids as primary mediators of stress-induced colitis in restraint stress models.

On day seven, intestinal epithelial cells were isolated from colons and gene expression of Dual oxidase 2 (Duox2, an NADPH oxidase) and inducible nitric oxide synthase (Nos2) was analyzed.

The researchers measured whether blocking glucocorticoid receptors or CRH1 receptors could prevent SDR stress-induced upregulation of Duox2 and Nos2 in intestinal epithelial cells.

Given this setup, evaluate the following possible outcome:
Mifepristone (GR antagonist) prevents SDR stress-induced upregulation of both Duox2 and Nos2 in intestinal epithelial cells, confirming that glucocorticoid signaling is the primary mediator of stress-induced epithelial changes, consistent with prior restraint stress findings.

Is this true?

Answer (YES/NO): NO